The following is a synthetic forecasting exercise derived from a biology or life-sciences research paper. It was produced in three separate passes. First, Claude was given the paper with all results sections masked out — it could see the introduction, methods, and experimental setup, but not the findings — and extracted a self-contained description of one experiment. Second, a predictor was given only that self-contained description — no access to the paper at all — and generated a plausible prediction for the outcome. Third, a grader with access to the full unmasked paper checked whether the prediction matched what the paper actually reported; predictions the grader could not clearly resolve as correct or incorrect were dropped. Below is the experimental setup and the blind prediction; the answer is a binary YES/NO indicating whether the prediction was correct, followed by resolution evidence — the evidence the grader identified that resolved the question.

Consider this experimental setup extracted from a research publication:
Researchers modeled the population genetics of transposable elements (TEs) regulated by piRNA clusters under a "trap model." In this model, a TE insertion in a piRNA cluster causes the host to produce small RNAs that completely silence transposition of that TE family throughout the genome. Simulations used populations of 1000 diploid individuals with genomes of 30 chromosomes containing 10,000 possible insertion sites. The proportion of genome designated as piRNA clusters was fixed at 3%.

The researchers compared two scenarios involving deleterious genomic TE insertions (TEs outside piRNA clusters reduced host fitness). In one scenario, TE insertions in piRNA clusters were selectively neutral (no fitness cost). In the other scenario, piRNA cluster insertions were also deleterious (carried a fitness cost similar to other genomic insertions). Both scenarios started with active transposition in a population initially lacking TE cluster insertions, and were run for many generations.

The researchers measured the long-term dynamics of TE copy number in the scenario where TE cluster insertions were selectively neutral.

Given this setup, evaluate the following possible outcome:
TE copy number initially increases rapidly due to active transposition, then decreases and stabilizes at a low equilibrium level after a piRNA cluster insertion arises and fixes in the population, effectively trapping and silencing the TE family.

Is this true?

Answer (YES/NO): NO